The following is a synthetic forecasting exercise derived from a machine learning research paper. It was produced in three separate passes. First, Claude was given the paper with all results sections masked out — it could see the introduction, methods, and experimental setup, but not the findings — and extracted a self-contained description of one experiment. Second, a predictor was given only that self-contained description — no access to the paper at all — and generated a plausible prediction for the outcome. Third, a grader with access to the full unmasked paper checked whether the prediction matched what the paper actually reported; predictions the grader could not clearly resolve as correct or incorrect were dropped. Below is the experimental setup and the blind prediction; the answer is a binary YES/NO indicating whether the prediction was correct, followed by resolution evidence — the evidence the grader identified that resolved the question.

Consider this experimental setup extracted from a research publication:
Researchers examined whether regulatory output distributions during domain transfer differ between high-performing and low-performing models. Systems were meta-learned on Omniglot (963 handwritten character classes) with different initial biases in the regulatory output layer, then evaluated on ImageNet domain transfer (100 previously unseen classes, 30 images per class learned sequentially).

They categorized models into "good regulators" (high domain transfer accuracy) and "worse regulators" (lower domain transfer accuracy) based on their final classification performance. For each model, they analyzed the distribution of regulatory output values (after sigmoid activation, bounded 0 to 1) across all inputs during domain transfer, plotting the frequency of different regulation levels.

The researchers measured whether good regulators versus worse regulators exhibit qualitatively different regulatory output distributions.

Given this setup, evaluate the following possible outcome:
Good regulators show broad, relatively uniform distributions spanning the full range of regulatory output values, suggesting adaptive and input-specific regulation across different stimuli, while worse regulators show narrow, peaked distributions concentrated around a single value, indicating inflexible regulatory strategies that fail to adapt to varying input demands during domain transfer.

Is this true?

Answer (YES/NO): NO